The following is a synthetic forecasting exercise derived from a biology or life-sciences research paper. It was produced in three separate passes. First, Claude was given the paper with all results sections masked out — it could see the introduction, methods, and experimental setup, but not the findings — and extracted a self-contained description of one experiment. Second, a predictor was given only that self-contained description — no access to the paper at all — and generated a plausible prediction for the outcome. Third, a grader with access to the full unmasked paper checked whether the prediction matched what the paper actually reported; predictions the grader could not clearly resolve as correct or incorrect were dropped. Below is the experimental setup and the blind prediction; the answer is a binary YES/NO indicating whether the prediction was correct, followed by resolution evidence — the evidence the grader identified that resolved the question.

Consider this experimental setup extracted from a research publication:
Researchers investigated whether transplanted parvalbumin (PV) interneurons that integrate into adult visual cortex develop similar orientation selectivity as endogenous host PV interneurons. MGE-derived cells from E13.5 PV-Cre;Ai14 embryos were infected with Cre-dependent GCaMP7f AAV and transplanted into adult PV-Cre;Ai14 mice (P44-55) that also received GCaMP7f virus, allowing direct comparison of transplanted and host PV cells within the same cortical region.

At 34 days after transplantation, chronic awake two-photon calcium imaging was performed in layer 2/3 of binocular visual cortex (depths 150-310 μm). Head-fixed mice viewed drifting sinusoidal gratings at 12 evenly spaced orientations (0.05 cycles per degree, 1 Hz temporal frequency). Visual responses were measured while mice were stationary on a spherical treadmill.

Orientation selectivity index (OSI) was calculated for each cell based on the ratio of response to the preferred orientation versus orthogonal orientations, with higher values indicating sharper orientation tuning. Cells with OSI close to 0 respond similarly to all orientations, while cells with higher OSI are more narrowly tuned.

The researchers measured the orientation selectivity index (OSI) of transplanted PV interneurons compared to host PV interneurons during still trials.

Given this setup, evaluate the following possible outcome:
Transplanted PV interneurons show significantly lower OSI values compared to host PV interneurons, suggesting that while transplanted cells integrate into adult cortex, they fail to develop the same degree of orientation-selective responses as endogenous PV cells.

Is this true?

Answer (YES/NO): NO